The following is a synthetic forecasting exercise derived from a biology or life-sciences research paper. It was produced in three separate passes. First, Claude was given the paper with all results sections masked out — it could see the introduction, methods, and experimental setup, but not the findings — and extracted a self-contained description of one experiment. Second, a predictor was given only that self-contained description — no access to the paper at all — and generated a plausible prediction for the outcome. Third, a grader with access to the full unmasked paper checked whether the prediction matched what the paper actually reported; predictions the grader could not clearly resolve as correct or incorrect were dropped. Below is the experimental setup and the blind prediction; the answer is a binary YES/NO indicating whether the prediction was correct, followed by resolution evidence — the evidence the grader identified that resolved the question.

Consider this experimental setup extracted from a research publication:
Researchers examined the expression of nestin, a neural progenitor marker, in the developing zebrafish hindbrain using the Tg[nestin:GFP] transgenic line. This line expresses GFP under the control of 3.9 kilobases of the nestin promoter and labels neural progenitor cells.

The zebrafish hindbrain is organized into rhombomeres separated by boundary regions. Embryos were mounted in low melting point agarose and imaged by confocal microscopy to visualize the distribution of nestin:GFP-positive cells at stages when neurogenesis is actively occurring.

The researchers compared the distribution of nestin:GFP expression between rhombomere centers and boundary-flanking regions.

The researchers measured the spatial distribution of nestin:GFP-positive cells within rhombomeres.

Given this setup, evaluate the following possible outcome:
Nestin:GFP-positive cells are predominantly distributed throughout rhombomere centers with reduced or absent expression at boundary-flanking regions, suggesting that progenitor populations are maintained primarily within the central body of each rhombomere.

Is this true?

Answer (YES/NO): NO